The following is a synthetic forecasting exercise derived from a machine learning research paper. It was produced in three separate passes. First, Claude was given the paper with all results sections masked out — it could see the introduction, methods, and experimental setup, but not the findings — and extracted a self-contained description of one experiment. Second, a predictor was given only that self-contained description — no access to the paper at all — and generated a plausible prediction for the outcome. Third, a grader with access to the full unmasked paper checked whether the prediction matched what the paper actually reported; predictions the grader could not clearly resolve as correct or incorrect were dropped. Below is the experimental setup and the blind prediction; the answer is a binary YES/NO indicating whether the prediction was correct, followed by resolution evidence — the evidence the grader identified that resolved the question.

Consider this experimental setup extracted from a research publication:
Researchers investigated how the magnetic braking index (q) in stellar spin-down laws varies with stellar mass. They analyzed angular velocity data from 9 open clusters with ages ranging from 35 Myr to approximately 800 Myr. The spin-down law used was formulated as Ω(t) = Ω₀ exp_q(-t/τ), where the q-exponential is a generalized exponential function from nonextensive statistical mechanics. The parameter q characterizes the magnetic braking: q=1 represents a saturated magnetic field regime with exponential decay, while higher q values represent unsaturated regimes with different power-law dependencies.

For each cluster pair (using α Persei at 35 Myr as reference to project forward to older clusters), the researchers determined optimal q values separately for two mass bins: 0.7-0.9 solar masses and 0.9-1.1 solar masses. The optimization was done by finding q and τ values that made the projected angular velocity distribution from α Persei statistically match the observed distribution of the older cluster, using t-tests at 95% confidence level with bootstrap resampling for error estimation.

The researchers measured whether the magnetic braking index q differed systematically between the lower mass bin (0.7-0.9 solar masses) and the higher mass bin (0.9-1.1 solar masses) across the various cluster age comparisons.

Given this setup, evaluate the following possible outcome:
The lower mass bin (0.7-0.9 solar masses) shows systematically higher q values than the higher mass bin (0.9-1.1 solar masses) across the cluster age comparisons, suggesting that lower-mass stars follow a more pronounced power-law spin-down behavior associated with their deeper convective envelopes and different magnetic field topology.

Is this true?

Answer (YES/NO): NO